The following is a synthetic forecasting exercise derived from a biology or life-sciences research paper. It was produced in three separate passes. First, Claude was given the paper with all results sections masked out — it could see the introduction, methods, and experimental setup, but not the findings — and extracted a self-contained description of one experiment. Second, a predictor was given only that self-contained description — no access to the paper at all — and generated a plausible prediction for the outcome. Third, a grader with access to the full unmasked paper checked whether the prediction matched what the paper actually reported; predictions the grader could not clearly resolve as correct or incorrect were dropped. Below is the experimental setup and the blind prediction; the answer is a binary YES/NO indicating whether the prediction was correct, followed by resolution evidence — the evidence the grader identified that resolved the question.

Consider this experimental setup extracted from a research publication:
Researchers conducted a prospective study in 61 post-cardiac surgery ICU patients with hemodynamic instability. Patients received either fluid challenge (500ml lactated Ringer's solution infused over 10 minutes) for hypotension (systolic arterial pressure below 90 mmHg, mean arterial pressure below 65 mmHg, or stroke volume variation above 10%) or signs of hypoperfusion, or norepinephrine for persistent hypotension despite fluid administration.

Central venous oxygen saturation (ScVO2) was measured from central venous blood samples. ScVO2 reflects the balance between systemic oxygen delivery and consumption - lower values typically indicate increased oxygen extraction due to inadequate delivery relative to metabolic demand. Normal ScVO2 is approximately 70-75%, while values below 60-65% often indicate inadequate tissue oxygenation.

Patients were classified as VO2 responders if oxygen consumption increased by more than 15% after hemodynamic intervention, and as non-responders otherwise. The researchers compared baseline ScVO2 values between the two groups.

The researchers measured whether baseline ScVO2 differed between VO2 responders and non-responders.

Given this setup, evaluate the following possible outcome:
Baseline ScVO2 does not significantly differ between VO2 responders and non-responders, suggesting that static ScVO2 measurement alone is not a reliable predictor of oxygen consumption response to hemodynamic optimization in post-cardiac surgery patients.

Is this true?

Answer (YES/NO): NO